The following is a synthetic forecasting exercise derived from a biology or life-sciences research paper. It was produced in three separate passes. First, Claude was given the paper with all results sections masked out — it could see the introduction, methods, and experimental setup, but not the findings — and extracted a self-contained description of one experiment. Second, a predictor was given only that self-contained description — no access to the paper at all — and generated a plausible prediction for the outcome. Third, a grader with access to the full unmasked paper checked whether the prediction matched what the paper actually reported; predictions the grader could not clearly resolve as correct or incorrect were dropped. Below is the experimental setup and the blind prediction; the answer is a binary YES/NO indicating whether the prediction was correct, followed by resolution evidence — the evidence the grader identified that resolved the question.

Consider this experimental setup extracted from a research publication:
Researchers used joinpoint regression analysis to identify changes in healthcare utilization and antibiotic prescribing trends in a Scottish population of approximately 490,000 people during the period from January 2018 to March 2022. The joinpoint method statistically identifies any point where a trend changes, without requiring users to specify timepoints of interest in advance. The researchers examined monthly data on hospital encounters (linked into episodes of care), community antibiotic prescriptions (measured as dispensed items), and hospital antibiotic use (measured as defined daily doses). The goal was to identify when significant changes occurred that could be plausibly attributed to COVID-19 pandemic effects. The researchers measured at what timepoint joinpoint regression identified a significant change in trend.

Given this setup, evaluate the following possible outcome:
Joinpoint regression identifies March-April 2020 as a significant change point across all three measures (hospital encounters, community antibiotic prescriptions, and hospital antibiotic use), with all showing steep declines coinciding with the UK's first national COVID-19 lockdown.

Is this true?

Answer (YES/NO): NO